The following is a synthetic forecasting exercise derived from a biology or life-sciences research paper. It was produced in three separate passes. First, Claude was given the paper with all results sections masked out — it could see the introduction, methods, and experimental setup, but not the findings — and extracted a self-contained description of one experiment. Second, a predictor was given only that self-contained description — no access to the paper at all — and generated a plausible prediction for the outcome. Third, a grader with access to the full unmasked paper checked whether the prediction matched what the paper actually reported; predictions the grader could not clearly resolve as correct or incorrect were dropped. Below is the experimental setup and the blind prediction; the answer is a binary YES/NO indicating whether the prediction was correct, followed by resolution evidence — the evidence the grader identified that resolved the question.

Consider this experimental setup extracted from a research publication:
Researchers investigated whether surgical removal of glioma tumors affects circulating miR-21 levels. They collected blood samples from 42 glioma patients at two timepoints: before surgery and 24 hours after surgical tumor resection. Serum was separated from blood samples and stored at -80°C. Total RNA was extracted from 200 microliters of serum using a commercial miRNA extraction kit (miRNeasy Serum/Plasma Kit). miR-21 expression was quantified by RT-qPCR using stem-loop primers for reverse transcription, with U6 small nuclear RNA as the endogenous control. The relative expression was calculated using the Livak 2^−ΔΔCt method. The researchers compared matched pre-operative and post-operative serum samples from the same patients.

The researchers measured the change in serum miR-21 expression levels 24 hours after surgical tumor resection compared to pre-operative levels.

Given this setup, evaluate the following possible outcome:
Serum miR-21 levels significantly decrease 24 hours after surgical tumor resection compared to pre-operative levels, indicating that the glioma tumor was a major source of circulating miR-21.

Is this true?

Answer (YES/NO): YES